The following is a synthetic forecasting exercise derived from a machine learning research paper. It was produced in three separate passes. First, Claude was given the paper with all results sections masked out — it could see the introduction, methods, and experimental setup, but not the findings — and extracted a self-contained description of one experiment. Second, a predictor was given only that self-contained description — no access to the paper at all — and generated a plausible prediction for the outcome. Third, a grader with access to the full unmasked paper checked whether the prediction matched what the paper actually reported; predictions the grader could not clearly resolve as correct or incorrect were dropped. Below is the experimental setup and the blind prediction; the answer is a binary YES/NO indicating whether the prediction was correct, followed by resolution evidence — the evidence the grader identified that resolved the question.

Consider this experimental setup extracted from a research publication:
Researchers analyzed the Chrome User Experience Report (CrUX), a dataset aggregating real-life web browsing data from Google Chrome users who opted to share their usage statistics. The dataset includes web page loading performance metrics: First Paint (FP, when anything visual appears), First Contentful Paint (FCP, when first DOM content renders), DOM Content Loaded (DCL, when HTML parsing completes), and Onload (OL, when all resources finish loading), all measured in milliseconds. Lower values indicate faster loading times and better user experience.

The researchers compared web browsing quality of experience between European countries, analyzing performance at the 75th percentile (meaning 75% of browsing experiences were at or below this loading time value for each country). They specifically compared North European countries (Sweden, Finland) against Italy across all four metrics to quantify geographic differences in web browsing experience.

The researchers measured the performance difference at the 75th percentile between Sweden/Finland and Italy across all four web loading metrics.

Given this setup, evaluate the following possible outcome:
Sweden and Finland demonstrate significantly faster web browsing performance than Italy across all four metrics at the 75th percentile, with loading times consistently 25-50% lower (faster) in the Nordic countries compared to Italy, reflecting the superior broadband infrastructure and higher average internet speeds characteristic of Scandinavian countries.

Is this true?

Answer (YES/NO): NO